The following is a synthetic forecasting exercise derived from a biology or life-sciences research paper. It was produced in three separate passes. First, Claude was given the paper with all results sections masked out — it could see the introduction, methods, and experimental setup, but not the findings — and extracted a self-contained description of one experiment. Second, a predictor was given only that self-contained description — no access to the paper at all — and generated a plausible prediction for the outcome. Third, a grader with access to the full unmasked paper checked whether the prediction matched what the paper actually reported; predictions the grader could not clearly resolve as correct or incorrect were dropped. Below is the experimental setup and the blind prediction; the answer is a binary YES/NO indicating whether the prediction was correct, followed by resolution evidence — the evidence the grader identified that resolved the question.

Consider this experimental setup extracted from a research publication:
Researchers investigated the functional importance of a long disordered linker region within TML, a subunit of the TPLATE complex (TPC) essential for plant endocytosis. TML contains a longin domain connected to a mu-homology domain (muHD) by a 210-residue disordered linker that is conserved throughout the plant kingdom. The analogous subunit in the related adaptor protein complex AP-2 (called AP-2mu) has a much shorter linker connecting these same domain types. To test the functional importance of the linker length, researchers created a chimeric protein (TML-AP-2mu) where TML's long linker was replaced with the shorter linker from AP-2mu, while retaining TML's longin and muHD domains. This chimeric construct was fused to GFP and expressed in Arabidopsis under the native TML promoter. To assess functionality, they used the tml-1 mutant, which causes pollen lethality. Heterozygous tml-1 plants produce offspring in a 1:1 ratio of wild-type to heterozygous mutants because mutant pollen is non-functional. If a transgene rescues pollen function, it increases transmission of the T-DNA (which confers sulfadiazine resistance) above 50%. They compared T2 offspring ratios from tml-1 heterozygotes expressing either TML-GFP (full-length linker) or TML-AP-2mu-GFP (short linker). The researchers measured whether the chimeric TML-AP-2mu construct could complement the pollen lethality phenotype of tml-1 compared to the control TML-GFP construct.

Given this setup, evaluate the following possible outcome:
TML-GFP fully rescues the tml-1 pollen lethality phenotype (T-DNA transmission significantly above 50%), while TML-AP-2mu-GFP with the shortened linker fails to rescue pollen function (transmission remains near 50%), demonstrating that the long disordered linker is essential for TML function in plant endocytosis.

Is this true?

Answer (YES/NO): YES